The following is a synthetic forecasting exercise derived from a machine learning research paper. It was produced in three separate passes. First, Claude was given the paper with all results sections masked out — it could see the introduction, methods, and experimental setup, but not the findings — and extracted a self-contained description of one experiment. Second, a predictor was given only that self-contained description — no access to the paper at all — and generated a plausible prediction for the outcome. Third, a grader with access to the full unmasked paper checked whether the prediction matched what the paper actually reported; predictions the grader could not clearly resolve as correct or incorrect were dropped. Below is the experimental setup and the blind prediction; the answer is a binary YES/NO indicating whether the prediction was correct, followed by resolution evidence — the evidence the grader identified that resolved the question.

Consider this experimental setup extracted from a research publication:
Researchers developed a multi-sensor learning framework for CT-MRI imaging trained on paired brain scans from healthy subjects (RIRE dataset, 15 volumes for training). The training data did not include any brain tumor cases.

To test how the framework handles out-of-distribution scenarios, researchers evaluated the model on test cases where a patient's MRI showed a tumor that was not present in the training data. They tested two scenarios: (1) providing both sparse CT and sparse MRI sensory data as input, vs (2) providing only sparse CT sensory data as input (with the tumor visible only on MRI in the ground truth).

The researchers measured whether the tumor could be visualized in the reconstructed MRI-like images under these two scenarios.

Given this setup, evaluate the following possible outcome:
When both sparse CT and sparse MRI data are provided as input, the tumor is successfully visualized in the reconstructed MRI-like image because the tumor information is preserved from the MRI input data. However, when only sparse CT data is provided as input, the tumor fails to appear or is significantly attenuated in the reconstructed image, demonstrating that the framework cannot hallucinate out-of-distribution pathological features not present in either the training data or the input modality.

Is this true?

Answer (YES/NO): YES